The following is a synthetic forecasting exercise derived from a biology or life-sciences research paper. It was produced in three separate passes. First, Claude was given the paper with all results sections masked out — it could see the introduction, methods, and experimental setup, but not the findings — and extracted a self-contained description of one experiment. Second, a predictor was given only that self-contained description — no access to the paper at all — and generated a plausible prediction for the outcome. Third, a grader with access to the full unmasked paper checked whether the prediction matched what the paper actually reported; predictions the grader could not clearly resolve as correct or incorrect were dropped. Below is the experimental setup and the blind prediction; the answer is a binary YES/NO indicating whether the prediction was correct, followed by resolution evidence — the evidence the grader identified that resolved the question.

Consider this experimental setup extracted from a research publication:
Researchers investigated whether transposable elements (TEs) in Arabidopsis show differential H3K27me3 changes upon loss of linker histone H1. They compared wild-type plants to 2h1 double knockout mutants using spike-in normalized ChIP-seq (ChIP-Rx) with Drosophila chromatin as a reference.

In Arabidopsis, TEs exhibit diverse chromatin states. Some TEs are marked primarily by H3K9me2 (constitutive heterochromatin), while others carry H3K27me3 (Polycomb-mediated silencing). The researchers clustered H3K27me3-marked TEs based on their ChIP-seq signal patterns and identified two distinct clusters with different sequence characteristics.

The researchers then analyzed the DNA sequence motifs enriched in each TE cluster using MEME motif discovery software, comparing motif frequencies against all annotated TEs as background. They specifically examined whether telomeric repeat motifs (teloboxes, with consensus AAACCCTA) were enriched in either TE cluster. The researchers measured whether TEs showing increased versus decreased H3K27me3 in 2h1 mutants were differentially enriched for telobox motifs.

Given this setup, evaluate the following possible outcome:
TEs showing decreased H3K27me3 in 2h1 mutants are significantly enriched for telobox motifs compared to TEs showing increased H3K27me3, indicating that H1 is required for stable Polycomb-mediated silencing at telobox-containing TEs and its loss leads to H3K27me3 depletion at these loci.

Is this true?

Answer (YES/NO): NO